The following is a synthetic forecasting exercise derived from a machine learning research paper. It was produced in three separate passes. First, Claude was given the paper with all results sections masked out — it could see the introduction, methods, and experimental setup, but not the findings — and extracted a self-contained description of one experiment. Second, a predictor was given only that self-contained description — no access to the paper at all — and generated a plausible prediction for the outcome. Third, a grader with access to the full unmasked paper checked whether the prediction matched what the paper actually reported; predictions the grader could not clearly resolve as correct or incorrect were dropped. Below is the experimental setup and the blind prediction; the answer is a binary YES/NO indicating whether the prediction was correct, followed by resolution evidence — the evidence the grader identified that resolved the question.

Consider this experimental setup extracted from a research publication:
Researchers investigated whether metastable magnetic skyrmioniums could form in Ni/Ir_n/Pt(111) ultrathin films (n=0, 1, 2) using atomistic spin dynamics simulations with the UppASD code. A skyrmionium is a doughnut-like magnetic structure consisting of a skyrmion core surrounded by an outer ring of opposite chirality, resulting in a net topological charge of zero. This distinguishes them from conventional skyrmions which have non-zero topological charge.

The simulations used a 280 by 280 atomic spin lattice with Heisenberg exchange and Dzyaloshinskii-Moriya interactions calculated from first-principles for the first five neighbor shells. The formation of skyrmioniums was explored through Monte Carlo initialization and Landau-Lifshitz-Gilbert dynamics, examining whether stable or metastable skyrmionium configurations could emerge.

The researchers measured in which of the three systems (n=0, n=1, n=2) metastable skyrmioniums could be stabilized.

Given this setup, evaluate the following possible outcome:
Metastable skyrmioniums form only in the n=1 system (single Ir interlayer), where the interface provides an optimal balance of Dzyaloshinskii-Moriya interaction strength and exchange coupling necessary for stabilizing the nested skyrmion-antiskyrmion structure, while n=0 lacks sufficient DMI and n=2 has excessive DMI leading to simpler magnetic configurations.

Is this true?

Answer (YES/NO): NO